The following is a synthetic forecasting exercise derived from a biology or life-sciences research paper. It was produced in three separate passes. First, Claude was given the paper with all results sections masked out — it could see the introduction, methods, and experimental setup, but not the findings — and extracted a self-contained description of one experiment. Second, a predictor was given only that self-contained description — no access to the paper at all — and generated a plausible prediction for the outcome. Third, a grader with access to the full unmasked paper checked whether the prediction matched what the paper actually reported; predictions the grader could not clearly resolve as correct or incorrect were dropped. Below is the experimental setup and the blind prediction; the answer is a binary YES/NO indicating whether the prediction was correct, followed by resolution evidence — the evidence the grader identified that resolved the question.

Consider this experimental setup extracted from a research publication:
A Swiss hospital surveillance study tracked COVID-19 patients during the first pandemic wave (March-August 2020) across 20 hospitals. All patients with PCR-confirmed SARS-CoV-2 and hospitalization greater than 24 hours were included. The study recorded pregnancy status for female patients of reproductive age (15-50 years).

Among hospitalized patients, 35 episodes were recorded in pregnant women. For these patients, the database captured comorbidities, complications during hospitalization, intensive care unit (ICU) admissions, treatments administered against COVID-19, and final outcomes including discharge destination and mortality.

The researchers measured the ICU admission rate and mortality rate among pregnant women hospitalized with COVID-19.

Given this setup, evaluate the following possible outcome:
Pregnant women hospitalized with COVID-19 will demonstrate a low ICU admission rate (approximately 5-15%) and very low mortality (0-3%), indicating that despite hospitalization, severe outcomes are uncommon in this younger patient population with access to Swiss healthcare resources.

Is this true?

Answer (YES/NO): NO